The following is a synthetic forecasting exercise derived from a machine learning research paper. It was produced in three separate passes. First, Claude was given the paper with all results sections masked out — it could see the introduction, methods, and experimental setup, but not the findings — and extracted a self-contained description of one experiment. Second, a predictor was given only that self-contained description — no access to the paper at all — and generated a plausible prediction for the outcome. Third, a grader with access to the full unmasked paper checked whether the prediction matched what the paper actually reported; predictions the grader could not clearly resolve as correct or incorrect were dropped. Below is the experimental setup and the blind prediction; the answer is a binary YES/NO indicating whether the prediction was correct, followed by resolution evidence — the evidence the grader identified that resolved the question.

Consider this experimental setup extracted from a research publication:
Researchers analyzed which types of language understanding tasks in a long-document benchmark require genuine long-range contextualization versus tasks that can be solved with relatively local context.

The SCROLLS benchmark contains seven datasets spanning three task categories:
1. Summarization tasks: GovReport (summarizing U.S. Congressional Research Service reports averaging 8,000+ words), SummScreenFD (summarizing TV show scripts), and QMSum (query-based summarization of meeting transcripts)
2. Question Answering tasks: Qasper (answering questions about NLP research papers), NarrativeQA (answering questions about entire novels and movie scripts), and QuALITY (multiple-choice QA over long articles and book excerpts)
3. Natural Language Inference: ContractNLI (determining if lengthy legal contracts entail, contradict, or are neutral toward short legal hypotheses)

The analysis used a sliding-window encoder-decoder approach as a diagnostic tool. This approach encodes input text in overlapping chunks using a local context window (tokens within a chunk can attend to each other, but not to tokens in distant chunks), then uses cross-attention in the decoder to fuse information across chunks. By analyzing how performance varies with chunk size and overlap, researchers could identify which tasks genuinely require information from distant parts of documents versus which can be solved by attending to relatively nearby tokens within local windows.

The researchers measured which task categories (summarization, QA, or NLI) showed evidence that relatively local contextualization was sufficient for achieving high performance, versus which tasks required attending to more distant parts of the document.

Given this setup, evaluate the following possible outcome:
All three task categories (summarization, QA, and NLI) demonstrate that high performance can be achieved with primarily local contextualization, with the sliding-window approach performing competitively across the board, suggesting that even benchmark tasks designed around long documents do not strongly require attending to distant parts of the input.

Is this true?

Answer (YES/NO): NO